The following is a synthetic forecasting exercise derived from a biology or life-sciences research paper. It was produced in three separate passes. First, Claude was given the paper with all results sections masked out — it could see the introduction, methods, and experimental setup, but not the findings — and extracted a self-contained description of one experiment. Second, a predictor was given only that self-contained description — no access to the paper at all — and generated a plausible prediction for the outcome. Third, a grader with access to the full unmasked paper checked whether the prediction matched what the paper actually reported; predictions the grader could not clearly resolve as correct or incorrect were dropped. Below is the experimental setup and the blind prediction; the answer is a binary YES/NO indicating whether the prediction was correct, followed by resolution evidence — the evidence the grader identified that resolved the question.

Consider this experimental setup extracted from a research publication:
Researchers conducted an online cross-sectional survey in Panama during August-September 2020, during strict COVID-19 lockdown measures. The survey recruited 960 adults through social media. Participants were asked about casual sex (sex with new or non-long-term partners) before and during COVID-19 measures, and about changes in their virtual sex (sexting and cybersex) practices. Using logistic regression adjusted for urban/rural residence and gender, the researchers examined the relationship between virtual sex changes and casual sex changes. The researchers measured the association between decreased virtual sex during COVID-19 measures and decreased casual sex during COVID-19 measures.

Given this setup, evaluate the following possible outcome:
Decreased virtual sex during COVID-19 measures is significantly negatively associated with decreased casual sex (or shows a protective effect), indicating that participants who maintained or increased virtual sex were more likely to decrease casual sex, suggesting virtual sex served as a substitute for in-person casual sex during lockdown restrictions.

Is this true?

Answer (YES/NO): NO